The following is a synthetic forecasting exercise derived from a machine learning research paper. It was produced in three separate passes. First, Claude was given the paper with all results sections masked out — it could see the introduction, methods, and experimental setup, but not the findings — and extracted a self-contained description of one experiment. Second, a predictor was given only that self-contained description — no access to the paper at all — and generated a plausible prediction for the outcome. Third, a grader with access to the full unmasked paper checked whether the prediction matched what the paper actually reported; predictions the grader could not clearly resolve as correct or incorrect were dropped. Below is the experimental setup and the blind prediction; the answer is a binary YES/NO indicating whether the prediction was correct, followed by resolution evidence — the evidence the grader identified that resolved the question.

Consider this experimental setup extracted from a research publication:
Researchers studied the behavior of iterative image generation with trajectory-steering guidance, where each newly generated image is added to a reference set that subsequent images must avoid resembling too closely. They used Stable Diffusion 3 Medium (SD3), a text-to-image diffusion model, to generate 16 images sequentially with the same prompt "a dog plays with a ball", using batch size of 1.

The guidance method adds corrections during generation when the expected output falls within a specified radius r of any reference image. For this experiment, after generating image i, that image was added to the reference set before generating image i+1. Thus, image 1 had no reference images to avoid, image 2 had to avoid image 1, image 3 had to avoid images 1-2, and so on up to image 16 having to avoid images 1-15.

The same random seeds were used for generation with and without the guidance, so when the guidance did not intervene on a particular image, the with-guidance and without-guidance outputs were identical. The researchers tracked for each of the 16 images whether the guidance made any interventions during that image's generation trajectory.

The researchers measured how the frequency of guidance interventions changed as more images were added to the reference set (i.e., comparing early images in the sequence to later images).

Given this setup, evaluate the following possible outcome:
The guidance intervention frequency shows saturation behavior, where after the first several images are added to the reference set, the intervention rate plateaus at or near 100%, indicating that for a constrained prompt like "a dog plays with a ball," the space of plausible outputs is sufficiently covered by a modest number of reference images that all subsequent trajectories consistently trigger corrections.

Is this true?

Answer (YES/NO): NO